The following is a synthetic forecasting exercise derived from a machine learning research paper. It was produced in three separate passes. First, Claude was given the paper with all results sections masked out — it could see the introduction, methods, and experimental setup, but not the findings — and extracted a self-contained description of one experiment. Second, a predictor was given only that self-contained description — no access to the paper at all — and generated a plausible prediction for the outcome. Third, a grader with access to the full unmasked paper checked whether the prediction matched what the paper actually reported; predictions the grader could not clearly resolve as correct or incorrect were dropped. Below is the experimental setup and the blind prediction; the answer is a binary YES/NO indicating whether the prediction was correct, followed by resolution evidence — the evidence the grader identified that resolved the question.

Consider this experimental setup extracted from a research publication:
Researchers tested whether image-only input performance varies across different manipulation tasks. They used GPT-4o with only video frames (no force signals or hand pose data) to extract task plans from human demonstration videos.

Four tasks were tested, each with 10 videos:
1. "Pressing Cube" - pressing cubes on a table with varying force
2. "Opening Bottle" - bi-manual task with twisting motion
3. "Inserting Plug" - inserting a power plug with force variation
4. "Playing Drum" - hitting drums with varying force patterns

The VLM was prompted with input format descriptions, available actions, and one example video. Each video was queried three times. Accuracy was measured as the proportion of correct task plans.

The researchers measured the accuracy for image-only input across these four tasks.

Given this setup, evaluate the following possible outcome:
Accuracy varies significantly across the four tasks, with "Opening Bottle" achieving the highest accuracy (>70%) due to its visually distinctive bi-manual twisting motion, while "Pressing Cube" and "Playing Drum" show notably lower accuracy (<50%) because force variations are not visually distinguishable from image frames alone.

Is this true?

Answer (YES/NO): NO